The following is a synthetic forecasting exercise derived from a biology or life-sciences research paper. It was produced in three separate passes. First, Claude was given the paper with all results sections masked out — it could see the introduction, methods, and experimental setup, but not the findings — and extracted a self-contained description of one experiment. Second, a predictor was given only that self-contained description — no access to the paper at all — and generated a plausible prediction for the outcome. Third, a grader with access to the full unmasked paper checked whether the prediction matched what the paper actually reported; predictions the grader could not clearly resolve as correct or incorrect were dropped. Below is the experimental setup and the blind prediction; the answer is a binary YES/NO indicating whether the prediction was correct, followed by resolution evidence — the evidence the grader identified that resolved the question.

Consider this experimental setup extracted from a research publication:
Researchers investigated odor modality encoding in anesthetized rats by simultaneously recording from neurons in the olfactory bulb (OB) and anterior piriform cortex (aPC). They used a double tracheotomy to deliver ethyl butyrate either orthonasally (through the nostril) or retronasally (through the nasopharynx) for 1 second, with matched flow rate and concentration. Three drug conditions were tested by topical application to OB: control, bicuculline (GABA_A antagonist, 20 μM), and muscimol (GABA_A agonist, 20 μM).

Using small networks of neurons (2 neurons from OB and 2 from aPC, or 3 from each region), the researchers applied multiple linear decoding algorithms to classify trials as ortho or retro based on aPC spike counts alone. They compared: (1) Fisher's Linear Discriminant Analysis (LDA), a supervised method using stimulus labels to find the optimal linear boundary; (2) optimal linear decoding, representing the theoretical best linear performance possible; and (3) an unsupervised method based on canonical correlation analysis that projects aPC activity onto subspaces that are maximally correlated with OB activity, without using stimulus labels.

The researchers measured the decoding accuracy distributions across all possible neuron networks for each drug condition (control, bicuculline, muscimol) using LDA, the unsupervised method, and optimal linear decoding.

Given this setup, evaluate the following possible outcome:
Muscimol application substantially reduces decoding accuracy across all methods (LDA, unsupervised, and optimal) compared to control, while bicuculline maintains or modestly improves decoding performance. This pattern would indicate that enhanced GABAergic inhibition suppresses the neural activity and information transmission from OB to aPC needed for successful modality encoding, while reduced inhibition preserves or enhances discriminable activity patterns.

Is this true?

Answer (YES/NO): NO